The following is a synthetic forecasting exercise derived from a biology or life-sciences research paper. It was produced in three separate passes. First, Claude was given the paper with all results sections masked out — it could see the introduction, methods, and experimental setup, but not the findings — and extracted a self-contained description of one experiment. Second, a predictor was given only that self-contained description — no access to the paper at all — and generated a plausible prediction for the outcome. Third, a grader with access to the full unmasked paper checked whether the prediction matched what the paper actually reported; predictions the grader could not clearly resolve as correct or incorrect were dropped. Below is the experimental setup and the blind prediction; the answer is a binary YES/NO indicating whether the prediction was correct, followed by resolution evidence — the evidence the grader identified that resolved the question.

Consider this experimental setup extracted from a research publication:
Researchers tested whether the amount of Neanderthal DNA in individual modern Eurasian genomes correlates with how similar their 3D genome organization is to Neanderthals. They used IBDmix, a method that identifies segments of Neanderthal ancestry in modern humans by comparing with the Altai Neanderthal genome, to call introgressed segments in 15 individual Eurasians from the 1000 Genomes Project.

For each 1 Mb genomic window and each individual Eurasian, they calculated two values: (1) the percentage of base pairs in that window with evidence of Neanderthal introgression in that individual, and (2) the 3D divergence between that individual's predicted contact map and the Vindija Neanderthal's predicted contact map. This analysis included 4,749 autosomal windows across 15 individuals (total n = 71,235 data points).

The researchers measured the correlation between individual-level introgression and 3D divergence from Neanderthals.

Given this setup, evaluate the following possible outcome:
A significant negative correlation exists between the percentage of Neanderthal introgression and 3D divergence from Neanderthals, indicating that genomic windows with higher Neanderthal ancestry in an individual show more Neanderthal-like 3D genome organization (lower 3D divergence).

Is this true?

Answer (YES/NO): YES